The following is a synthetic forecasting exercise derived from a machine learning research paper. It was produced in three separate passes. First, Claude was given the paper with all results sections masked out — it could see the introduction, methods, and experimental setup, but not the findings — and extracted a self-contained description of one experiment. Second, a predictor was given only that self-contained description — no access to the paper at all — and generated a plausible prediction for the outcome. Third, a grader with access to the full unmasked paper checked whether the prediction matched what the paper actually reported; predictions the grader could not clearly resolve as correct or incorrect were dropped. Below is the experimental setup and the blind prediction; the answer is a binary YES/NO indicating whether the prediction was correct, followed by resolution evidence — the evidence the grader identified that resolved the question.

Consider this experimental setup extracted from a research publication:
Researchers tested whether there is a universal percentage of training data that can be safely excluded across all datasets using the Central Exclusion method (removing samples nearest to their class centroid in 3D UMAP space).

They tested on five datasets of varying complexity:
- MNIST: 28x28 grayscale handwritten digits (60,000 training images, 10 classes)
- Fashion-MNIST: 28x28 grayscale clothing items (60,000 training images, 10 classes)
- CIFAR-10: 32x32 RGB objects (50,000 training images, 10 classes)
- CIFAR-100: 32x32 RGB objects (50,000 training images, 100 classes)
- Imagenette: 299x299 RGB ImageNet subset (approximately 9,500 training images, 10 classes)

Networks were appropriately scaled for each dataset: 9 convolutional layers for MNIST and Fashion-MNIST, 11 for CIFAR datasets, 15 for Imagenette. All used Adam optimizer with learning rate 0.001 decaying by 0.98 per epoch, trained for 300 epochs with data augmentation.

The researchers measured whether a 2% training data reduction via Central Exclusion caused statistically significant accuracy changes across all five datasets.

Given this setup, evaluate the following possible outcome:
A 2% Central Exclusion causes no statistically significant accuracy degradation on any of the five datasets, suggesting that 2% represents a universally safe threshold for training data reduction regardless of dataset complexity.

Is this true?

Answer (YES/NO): YES